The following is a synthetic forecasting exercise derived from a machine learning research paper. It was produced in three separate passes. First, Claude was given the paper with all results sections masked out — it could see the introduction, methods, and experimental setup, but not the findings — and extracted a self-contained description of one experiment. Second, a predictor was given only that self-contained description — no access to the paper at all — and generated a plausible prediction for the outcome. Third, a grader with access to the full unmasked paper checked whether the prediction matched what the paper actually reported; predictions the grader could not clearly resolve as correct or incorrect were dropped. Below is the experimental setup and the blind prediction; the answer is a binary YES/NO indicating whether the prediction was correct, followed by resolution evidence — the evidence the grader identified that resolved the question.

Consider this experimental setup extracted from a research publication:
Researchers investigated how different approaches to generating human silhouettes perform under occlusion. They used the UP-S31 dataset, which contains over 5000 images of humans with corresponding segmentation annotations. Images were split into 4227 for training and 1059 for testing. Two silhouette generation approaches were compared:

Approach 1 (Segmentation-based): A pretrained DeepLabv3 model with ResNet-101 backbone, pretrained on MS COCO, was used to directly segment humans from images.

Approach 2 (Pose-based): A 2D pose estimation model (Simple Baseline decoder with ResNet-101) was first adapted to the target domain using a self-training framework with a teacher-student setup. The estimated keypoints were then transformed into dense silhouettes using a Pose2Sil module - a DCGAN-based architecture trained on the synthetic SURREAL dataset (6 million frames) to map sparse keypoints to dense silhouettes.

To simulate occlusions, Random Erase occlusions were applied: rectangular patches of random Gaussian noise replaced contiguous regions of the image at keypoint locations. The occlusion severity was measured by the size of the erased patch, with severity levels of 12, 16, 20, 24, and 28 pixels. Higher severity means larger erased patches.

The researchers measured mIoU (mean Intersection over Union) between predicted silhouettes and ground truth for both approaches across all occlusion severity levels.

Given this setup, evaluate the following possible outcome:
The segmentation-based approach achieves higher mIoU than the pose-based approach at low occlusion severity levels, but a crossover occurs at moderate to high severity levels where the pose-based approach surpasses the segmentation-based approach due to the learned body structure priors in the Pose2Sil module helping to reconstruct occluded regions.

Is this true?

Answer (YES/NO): NO